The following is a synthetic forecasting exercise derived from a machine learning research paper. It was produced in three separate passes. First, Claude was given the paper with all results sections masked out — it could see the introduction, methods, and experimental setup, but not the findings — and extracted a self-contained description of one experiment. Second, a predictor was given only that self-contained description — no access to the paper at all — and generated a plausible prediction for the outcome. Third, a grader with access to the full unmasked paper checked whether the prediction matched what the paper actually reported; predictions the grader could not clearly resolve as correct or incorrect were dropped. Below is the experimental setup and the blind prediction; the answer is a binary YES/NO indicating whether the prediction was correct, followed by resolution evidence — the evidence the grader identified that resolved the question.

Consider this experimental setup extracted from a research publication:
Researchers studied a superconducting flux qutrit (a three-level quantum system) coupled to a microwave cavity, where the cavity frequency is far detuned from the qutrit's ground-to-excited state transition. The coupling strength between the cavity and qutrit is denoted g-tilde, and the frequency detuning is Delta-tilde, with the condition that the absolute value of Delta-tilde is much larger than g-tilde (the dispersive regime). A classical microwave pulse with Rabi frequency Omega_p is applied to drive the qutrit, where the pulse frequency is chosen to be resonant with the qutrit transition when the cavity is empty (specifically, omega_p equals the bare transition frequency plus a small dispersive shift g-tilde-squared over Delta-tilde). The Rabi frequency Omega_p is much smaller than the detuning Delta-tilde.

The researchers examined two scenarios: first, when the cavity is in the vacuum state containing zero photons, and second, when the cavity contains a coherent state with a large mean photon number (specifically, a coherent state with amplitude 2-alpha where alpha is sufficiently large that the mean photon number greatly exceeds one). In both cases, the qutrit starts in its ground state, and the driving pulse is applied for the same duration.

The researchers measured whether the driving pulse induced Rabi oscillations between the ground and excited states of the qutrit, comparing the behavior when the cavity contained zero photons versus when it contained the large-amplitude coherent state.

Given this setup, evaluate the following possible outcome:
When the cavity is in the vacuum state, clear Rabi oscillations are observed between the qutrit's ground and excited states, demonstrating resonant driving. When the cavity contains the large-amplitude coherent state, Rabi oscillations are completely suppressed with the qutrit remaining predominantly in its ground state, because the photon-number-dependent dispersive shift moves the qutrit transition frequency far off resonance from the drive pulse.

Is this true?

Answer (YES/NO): YES